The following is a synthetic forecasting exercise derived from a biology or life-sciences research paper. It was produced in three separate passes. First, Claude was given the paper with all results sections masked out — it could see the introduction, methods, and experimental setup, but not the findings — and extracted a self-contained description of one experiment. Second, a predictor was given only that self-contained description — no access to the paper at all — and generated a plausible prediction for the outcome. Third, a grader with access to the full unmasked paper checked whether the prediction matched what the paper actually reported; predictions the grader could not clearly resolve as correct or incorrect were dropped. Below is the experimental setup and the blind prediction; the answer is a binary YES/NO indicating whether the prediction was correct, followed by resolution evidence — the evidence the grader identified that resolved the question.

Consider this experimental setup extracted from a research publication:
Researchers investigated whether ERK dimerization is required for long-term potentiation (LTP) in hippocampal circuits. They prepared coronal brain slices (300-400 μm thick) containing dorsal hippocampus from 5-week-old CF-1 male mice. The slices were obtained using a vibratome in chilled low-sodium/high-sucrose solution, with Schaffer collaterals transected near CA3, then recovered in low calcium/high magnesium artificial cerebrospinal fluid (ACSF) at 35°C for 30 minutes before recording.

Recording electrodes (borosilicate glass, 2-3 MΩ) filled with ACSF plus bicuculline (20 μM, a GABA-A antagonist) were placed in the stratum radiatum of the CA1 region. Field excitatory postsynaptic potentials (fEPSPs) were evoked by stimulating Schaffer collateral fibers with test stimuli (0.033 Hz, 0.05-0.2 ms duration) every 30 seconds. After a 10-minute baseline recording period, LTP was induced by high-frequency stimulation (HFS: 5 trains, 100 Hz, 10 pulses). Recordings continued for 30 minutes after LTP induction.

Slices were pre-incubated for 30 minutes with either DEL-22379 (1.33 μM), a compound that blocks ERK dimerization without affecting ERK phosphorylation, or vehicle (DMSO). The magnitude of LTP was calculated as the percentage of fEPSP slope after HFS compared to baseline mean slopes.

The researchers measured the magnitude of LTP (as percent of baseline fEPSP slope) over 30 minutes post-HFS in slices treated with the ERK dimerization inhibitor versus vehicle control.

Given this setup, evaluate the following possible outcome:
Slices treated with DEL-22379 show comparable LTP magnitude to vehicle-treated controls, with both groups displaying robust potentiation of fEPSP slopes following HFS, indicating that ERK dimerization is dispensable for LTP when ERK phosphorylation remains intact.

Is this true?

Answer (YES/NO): NO